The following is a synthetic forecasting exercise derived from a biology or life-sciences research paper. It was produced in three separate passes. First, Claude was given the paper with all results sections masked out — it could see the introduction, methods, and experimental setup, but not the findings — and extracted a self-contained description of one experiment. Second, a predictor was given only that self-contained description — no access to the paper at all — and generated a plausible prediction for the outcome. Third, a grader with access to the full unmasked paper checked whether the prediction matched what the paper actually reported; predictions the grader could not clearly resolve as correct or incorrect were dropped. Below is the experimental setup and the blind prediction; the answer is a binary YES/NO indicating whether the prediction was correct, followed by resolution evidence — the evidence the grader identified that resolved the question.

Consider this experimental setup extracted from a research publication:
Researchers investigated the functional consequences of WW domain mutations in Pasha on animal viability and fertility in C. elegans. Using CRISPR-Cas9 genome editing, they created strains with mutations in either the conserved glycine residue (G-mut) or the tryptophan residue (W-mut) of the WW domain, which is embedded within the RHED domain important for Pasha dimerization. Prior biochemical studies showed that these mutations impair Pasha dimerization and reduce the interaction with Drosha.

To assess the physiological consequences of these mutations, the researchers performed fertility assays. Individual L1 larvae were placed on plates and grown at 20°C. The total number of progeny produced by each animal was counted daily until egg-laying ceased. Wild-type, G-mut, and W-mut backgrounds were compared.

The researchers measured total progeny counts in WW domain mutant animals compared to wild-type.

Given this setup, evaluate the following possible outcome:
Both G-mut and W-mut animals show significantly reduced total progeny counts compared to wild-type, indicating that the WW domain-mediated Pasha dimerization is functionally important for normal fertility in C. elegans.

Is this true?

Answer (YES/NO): NO